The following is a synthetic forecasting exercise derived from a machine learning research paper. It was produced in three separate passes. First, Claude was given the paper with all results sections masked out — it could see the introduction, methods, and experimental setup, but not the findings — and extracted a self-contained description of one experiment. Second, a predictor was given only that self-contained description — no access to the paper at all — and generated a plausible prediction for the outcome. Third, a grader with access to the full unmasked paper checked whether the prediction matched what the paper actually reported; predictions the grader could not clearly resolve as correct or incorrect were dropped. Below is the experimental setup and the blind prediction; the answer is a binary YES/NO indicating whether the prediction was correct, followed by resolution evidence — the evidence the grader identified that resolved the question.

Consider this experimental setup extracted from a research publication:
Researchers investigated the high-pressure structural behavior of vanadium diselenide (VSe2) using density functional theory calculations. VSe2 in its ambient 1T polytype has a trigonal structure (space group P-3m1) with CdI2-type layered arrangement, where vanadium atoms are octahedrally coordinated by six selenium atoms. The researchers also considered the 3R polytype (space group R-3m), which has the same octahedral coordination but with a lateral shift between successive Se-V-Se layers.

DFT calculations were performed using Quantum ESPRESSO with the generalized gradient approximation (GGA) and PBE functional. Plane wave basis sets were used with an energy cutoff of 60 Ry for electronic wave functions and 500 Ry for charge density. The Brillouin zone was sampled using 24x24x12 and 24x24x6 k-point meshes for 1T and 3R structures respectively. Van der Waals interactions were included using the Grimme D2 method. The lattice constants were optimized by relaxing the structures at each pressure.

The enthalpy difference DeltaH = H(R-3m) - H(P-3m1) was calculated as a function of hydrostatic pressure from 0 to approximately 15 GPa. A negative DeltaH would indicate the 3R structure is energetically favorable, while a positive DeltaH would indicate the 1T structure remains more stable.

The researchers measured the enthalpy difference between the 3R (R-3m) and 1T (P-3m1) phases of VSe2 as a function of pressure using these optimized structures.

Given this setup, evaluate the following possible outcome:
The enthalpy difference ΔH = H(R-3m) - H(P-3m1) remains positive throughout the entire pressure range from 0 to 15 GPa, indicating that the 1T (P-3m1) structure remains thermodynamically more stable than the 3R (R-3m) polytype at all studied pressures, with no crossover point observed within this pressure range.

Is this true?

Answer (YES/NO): YES